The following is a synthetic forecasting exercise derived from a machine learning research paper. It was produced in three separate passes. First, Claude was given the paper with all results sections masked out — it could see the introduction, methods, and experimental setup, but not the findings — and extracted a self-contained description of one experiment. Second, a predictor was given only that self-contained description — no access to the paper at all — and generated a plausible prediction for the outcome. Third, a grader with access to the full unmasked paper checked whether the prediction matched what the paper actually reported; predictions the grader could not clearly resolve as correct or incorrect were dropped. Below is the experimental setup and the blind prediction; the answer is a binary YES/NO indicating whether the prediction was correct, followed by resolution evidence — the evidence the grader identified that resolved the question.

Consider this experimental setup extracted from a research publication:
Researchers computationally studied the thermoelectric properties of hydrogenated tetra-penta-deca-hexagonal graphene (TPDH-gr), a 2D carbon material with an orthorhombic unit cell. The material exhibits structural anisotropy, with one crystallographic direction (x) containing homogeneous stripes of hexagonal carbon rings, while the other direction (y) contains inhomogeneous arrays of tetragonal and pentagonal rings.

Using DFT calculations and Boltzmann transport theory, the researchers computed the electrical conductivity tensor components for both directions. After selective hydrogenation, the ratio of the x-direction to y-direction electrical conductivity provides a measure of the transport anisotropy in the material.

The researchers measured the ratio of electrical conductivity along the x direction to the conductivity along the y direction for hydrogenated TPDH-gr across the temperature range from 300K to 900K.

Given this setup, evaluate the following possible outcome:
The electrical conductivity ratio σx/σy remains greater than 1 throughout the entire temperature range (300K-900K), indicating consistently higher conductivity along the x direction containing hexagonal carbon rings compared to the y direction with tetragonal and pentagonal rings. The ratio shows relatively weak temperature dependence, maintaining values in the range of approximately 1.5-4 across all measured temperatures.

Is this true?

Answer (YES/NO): NO